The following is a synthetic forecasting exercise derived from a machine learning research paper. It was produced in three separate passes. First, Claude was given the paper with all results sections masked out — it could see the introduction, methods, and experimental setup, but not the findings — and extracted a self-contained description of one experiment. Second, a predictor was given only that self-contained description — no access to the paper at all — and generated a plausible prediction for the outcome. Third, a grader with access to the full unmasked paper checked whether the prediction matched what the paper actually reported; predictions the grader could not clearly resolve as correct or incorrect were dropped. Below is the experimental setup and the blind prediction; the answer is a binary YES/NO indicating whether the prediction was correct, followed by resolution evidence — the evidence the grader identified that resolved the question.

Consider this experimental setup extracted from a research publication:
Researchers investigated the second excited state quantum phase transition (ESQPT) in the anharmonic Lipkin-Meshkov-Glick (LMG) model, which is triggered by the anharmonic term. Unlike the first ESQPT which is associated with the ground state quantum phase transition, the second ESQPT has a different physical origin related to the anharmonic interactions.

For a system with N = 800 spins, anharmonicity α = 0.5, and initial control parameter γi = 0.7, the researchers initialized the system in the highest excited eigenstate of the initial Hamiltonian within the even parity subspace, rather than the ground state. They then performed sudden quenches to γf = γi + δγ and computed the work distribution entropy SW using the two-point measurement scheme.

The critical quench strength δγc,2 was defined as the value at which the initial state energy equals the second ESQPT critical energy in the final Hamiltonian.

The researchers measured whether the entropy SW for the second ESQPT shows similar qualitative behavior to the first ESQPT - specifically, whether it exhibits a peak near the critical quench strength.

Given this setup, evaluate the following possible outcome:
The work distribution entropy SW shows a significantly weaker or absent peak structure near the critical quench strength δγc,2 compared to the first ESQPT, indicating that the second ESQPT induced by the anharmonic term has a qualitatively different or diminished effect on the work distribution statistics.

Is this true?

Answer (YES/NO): NO